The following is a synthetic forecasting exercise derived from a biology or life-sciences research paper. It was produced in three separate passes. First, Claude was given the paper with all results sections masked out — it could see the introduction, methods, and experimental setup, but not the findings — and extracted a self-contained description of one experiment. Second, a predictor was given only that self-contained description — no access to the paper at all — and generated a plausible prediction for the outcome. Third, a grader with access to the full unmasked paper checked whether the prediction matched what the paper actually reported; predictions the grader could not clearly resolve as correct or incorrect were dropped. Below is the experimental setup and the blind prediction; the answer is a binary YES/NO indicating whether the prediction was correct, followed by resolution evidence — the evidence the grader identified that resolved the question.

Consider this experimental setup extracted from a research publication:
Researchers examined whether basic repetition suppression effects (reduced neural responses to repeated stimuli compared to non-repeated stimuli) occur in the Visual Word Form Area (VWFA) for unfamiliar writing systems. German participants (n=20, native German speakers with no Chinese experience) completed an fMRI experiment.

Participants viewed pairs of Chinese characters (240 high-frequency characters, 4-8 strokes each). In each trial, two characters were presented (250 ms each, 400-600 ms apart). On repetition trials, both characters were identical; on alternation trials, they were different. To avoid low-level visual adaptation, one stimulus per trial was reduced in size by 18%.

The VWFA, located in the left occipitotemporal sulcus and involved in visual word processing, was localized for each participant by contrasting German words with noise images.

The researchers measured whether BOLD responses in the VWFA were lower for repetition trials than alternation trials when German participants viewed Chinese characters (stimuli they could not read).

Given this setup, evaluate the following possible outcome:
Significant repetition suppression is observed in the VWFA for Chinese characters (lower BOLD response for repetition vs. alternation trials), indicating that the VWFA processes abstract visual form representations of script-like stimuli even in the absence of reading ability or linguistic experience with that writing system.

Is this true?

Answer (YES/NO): NO